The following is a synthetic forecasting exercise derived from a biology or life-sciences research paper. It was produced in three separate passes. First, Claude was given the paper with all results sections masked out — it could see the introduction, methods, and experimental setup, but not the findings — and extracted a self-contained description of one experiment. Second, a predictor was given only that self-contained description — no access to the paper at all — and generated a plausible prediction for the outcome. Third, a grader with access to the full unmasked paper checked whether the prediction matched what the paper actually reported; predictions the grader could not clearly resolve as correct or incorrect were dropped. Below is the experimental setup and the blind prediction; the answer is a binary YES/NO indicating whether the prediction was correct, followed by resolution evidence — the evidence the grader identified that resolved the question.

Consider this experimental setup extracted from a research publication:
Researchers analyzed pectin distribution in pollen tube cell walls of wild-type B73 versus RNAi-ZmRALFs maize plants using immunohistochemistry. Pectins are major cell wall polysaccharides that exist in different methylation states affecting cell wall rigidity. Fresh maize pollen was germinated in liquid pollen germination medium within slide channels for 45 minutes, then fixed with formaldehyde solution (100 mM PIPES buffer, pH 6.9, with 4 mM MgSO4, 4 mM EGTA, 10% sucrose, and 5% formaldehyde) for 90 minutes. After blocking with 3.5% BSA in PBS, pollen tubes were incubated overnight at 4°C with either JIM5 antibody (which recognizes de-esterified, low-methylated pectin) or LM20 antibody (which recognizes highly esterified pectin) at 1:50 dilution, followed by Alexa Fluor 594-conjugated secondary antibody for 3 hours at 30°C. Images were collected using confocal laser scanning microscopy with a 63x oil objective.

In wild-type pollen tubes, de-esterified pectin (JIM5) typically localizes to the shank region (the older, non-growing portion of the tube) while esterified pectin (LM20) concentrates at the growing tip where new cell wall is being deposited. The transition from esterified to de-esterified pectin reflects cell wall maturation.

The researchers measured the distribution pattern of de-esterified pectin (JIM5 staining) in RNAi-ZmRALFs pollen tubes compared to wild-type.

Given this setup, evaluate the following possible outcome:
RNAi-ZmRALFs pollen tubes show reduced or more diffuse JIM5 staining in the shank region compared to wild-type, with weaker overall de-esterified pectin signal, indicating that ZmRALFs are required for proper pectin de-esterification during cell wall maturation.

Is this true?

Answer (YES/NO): NO